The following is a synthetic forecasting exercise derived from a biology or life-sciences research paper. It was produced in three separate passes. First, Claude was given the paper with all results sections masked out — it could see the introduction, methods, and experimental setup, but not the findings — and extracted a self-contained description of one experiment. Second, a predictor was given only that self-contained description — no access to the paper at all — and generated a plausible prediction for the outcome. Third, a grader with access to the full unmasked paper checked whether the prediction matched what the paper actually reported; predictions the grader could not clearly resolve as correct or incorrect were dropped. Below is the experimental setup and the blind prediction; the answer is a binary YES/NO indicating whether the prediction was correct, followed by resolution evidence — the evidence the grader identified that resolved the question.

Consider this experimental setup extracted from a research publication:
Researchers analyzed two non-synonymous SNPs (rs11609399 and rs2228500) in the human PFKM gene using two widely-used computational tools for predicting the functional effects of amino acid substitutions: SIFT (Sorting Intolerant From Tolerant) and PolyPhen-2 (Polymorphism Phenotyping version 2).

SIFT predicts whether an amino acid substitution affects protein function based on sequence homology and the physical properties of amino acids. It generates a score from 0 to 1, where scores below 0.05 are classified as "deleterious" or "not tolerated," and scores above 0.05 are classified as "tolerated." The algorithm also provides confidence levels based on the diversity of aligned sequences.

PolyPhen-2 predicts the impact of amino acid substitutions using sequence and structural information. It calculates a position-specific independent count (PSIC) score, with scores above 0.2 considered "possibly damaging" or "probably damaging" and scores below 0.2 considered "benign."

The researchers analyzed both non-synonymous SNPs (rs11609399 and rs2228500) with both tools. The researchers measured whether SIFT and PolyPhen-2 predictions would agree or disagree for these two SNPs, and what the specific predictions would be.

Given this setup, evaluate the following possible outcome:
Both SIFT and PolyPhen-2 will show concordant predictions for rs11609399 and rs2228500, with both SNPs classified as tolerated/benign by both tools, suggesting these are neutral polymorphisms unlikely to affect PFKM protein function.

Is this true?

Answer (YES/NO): NO